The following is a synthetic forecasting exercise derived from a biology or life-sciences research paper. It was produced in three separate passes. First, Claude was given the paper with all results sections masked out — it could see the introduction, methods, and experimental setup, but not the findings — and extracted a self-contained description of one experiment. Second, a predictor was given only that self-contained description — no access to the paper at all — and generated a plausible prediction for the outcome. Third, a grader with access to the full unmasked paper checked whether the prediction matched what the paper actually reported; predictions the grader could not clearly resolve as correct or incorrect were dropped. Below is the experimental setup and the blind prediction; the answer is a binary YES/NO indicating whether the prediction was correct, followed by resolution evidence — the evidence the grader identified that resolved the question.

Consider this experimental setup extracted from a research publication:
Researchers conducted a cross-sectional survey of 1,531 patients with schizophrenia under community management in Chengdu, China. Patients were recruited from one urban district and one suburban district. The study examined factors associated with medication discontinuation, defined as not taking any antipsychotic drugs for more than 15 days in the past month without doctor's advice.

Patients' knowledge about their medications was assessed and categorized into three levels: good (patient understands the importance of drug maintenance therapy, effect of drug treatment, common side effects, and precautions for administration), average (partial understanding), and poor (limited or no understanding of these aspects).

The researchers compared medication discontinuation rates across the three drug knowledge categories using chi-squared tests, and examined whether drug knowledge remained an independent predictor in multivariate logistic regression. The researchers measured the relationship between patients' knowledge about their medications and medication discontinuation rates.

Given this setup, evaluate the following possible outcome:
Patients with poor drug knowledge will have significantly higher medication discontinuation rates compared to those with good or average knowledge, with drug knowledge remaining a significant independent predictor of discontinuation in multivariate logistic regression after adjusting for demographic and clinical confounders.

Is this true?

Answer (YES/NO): NO